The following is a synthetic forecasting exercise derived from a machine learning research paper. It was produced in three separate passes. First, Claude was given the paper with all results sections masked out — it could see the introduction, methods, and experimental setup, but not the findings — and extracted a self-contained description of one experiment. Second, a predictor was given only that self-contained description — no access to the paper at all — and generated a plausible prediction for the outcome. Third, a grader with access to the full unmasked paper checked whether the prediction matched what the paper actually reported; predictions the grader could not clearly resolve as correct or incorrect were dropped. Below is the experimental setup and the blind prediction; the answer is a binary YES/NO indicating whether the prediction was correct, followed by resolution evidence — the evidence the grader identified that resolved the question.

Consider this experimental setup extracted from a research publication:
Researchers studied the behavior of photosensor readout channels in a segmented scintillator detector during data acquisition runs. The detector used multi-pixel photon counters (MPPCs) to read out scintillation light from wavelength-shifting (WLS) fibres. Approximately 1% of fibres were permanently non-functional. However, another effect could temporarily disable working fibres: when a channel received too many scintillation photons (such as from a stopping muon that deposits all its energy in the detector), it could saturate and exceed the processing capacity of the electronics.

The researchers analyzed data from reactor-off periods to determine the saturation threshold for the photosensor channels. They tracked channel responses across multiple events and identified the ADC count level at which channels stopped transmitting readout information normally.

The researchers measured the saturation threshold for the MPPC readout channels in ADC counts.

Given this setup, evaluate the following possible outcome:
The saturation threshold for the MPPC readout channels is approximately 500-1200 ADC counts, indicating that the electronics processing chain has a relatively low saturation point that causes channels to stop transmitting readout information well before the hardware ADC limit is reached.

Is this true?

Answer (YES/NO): NO